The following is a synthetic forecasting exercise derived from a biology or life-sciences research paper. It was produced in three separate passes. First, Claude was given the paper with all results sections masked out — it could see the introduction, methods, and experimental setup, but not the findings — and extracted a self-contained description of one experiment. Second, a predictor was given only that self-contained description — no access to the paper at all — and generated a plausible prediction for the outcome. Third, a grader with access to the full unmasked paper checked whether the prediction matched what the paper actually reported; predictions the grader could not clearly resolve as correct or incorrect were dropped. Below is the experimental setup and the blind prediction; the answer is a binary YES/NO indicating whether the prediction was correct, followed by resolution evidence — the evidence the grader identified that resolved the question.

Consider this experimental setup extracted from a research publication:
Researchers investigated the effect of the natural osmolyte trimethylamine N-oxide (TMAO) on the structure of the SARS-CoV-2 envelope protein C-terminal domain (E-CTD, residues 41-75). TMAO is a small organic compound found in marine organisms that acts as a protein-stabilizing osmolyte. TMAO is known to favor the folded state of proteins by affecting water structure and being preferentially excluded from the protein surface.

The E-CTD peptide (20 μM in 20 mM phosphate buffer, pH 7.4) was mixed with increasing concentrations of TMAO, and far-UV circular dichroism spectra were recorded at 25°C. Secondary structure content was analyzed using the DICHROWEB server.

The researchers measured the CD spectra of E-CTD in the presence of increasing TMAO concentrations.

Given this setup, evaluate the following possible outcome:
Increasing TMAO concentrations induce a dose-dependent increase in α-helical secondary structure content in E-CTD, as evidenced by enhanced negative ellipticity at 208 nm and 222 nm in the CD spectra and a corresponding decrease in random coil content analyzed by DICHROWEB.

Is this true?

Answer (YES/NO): NO